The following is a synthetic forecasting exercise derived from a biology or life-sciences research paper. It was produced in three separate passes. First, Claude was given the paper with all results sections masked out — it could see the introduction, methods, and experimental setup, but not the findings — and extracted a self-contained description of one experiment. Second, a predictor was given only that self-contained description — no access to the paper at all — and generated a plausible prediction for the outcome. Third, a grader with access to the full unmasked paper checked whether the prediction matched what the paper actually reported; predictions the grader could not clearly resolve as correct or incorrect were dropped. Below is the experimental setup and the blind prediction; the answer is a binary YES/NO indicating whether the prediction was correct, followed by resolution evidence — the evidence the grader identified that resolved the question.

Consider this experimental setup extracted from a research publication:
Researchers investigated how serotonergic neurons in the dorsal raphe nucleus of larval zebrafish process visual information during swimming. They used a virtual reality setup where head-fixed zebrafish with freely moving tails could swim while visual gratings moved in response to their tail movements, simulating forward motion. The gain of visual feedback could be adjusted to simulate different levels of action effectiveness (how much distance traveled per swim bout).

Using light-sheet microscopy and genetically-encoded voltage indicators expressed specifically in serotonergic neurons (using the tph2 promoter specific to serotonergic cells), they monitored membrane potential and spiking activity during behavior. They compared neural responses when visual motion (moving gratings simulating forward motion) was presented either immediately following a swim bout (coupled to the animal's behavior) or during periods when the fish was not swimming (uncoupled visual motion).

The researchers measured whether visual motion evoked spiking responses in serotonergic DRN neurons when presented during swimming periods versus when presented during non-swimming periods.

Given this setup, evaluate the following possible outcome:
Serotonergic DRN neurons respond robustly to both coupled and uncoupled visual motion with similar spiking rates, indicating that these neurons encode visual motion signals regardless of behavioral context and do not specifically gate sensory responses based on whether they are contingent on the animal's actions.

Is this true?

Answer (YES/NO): NO